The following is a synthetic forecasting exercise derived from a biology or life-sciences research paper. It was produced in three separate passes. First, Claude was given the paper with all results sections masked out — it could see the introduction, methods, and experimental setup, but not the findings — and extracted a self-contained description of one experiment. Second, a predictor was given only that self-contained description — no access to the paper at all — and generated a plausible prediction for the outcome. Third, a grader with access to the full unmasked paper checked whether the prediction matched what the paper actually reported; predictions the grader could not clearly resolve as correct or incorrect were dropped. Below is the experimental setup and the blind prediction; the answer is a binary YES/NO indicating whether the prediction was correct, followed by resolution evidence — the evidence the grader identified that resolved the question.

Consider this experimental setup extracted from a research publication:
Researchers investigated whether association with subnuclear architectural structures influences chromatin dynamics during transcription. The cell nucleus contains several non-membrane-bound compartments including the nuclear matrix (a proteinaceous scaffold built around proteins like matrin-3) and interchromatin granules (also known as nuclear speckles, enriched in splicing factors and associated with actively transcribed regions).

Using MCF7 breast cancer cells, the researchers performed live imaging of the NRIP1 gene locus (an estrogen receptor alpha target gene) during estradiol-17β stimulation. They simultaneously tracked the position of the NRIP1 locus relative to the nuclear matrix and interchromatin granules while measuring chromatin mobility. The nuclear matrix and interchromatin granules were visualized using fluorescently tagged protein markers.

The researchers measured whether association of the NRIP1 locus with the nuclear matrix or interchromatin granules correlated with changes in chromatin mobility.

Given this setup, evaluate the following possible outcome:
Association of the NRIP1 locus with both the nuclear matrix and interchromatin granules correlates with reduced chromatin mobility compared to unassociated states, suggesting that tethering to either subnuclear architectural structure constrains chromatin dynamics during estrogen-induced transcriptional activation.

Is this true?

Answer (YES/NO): NO